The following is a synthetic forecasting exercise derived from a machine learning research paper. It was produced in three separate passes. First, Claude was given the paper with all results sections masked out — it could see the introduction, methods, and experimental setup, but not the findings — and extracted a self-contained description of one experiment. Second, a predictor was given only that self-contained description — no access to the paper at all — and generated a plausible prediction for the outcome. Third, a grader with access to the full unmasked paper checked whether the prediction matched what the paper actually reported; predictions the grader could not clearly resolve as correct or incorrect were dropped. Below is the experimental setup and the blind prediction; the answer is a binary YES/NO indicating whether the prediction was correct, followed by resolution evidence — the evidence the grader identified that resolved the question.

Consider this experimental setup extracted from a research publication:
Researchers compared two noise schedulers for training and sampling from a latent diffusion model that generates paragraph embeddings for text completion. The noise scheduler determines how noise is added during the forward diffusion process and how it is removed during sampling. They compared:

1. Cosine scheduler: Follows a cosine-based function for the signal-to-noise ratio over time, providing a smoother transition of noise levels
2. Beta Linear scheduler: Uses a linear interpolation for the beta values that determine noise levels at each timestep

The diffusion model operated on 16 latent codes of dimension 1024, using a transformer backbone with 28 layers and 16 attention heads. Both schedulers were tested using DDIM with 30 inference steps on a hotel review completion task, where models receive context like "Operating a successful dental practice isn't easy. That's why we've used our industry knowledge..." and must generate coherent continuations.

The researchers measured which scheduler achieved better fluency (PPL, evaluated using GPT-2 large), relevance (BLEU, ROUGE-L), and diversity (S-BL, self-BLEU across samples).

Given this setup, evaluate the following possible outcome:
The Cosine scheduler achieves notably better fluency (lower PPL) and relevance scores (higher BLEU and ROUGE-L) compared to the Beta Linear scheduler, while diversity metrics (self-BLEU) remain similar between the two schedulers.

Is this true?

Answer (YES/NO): YES